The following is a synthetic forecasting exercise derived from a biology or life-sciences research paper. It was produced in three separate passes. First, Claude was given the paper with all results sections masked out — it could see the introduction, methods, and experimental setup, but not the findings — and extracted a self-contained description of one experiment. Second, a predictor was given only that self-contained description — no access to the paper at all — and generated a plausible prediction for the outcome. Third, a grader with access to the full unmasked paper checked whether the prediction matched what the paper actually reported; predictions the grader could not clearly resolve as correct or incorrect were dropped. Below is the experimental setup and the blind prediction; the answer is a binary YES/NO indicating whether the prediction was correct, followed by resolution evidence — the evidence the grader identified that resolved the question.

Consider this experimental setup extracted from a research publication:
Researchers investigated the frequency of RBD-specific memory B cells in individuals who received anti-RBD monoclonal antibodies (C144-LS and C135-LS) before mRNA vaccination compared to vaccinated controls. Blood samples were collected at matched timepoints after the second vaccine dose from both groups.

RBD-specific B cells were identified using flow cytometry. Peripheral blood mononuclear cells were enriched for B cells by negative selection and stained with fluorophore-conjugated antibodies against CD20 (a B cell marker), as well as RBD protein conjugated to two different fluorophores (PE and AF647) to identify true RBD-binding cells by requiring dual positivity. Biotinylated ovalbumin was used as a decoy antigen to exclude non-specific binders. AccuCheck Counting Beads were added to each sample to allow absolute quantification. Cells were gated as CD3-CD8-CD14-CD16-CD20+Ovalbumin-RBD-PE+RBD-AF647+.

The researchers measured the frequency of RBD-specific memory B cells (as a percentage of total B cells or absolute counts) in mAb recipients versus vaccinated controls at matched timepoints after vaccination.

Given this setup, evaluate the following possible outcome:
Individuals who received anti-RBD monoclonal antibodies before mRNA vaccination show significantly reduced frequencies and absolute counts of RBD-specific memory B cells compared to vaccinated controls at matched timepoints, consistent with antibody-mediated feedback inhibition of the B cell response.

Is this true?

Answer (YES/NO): NO